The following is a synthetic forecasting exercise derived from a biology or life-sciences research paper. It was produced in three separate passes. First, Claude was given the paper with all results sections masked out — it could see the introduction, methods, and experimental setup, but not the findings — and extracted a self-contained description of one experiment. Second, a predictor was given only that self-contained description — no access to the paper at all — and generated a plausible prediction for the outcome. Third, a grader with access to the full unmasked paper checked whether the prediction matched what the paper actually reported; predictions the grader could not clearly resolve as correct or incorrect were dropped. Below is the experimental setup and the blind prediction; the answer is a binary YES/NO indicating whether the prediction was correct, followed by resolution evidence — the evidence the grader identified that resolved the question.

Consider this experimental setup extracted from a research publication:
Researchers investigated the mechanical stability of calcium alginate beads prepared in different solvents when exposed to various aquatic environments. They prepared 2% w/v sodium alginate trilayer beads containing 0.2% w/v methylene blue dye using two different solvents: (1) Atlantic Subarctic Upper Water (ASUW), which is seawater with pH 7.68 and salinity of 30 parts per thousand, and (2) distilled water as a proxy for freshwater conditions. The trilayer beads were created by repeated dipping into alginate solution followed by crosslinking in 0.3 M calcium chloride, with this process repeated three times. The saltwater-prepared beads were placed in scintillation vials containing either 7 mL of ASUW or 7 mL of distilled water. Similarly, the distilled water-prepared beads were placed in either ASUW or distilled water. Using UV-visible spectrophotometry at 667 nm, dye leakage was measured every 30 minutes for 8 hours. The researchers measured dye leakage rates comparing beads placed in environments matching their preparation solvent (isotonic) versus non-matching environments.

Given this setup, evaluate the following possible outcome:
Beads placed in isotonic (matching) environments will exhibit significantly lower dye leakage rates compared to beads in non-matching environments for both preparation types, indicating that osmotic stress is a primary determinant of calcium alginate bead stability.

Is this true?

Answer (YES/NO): YES